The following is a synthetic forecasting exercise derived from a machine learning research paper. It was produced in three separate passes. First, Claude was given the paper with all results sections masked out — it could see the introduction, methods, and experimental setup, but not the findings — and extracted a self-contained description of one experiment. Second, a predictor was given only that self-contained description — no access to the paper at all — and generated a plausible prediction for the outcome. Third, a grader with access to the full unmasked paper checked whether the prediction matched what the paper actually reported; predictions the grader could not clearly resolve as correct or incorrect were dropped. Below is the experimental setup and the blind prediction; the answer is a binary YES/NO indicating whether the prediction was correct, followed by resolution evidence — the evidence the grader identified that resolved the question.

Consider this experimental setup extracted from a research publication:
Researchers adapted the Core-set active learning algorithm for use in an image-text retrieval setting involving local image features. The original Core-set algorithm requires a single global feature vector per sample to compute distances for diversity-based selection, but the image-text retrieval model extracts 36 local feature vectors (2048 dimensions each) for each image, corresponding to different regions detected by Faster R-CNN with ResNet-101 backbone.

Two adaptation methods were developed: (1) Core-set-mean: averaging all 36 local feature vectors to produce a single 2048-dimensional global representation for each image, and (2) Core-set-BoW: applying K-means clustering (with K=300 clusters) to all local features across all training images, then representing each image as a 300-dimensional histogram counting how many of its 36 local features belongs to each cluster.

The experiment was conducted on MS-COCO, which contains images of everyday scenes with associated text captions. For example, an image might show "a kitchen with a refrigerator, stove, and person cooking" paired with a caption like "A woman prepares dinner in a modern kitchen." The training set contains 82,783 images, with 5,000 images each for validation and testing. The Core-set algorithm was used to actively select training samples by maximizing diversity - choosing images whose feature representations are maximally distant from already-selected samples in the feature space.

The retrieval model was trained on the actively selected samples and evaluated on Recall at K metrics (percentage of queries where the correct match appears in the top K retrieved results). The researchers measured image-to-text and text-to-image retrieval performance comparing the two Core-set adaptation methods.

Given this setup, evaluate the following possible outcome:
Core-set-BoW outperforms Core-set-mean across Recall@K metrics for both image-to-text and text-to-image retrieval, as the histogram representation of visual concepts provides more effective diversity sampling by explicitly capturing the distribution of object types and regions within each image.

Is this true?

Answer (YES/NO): YES